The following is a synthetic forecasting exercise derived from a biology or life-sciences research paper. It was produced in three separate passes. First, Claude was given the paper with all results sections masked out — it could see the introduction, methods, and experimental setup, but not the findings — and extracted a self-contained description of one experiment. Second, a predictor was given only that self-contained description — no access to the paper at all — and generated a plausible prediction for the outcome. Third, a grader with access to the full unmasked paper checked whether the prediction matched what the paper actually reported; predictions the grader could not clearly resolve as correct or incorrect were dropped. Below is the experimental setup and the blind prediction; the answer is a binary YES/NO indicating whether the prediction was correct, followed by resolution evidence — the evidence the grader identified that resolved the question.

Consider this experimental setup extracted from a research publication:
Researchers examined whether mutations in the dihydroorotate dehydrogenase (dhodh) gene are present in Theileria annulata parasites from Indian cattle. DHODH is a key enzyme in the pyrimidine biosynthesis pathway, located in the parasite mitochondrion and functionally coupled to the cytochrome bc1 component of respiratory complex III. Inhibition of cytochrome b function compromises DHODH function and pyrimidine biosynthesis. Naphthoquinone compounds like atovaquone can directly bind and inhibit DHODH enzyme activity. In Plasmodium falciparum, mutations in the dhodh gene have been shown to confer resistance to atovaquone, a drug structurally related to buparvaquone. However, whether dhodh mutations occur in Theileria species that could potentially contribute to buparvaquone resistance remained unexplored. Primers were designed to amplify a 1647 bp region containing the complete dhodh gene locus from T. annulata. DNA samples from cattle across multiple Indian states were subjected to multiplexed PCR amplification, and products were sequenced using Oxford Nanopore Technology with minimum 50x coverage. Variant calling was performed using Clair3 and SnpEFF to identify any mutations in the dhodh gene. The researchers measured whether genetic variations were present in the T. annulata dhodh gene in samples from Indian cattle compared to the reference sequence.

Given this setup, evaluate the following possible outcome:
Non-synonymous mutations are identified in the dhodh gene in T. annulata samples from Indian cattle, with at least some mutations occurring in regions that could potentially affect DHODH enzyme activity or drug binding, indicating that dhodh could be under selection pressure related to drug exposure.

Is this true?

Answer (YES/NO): NO